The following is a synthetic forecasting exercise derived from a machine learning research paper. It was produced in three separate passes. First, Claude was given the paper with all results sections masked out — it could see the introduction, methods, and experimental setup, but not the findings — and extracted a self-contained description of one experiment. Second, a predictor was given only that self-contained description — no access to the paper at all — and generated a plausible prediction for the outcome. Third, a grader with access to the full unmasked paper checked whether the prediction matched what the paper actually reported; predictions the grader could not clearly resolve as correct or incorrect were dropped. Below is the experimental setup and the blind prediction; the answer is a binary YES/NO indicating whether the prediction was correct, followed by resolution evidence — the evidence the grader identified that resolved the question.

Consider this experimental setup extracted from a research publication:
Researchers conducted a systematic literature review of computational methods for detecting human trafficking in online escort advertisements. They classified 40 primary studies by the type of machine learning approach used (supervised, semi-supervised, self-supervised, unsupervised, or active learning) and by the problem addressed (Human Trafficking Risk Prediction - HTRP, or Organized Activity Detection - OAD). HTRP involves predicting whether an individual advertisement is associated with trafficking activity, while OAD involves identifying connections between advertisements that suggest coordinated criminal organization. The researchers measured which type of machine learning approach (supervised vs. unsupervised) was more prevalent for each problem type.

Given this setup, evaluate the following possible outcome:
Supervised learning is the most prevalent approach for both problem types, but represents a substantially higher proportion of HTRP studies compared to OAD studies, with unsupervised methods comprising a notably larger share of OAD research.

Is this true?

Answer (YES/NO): NO